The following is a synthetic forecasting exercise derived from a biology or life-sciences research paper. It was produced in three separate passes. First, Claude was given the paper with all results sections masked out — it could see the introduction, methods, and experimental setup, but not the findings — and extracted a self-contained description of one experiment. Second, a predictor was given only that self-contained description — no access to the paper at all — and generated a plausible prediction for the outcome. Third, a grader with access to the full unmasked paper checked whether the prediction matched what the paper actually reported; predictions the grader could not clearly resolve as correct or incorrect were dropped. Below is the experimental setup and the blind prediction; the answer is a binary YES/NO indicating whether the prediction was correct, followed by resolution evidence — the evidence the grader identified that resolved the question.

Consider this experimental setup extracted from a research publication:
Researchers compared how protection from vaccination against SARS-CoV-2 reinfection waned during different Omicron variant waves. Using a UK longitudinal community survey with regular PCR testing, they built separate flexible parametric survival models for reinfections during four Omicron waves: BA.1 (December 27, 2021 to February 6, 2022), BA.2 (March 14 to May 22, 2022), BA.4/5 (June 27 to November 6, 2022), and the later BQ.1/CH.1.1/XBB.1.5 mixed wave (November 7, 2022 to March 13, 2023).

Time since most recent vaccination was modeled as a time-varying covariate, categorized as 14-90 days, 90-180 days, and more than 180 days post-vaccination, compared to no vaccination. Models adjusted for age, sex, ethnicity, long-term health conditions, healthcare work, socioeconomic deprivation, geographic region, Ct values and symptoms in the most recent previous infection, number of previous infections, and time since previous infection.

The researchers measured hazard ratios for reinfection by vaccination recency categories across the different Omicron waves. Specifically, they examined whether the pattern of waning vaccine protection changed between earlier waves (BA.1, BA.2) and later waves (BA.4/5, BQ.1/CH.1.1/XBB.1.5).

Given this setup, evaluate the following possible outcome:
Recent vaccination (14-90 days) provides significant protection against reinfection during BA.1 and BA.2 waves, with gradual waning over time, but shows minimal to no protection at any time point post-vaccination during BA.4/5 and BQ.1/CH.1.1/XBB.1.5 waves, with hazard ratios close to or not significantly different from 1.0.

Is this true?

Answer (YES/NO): NO